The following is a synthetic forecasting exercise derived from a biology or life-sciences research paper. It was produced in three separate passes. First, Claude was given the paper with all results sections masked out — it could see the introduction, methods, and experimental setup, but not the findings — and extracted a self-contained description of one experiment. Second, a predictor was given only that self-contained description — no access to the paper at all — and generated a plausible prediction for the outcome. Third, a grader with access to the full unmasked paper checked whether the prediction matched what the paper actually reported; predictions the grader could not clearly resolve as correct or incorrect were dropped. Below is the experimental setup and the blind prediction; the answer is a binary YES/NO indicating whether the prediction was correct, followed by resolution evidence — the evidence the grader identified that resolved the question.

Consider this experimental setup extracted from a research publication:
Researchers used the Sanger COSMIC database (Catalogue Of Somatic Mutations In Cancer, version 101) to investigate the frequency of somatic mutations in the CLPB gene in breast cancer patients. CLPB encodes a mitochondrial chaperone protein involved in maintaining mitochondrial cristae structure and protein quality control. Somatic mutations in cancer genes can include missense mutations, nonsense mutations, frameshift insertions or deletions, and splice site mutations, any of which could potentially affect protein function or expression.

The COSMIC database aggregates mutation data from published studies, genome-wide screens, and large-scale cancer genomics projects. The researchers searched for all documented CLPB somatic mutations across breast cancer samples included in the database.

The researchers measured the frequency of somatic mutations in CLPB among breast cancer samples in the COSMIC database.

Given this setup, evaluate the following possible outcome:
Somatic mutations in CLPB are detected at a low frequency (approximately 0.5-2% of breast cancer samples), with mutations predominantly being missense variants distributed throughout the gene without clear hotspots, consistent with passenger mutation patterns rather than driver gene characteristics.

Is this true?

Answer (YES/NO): NO